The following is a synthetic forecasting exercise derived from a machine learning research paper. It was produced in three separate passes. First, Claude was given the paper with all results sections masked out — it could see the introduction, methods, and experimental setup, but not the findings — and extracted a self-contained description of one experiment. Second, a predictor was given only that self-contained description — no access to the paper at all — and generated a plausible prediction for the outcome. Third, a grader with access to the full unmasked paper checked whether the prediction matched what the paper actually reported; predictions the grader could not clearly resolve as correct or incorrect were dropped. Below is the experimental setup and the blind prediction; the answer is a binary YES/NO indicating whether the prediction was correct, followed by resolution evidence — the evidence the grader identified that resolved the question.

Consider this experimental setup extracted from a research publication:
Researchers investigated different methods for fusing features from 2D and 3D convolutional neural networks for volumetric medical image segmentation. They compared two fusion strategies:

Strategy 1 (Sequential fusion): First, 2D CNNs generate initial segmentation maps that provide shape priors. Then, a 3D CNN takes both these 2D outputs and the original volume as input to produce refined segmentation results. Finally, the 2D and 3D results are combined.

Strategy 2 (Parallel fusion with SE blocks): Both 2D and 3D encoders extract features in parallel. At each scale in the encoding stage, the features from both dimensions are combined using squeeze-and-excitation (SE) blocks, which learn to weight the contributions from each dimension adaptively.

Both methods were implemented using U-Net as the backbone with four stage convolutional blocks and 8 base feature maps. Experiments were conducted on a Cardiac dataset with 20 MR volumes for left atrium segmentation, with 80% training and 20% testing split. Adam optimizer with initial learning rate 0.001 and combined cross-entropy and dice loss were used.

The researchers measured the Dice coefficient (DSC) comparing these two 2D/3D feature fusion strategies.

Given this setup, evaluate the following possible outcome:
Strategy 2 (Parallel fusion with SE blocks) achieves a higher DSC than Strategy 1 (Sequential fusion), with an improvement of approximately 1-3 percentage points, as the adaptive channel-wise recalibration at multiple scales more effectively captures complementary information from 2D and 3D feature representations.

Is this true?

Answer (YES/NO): NO